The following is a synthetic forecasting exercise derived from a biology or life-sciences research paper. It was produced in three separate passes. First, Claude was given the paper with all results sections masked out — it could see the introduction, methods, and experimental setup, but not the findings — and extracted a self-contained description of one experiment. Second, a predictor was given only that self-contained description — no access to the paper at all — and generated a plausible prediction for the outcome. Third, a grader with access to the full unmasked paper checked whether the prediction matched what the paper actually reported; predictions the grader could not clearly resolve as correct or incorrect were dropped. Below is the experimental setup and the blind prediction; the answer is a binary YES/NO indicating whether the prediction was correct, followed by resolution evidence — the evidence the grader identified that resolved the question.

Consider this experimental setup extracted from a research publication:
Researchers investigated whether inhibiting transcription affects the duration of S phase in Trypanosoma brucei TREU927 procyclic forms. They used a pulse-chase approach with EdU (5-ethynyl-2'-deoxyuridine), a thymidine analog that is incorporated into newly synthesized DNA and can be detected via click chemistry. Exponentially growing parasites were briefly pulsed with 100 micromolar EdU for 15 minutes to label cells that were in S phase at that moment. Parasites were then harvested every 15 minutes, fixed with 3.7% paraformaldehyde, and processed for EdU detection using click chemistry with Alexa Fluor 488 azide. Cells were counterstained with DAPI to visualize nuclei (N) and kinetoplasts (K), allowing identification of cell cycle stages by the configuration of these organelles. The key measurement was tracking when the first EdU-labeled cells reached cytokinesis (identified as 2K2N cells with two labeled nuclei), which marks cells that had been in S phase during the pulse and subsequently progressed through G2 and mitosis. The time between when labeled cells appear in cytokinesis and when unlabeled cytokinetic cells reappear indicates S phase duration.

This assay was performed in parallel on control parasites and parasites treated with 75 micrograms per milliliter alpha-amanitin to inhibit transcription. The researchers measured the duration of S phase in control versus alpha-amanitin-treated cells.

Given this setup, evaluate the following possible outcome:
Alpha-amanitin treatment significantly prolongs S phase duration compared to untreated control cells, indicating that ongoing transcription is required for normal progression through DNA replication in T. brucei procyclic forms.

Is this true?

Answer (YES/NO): NO